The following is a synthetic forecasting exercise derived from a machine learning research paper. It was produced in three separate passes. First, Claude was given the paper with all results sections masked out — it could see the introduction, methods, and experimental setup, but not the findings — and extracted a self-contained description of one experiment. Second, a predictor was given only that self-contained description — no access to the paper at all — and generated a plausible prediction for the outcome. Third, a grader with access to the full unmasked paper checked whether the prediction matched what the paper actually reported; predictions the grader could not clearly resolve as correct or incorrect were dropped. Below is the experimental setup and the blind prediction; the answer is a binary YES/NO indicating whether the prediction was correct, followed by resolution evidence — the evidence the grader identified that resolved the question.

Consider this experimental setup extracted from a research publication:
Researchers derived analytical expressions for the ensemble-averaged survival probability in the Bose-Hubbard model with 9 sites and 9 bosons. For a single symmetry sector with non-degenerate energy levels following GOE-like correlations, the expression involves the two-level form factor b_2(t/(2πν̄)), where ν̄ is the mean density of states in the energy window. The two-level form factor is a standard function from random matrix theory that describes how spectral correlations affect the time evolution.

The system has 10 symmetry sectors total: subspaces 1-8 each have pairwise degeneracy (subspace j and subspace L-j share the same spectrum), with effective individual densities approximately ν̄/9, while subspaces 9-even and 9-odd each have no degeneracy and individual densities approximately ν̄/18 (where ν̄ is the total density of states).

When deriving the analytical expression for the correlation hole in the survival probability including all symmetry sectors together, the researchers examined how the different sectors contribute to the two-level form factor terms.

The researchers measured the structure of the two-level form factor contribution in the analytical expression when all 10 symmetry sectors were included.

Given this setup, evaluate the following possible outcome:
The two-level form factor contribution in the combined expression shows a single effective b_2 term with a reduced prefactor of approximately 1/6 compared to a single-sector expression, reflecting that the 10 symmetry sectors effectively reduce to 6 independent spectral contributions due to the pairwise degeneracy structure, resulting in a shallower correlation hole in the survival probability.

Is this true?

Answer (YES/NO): NO